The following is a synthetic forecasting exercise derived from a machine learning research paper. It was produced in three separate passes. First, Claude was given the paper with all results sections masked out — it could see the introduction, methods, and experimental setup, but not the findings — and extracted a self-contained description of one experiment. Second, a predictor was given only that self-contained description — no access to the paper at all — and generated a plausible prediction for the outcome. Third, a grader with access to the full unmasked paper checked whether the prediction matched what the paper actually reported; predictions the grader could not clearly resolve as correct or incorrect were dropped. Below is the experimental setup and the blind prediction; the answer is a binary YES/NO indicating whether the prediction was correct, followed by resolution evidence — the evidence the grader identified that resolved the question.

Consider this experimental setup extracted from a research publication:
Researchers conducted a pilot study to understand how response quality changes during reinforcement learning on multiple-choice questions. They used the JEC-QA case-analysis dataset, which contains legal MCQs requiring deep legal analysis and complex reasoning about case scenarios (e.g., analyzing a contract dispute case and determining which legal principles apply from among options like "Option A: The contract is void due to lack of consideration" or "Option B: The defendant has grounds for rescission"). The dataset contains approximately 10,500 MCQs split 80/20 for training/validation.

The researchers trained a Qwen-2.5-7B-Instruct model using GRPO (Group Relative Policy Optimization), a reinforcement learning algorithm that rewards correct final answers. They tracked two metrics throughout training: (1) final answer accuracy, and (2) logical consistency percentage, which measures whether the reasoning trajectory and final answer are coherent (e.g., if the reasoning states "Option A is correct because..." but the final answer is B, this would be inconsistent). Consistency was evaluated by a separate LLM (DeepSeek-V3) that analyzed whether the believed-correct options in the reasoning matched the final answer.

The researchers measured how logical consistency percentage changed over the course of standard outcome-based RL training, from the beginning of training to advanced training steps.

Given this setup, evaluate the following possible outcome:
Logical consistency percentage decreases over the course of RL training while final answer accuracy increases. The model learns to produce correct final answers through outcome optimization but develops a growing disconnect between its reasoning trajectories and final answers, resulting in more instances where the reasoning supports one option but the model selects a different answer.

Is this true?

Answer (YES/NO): YES